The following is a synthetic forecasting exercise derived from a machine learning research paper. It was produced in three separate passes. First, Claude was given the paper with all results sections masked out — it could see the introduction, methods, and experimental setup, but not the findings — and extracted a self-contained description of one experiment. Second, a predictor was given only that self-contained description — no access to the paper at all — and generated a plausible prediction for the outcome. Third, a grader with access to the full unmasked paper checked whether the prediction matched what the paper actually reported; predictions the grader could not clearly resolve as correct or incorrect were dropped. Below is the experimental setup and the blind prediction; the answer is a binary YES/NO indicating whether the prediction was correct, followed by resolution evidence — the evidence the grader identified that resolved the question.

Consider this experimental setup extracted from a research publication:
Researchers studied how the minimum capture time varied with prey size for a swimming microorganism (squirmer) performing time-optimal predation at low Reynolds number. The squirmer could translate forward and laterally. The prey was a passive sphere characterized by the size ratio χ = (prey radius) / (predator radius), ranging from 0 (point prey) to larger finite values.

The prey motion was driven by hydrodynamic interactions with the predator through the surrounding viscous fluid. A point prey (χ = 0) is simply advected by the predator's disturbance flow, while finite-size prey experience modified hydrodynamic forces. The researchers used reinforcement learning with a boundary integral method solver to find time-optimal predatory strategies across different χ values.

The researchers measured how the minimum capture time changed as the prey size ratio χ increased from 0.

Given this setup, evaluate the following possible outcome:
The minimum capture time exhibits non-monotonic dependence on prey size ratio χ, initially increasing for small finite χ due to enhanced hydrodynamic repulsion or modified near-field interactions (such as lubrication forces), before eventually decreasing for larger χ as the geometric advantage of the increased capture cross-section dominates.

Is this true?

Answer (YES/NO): NO